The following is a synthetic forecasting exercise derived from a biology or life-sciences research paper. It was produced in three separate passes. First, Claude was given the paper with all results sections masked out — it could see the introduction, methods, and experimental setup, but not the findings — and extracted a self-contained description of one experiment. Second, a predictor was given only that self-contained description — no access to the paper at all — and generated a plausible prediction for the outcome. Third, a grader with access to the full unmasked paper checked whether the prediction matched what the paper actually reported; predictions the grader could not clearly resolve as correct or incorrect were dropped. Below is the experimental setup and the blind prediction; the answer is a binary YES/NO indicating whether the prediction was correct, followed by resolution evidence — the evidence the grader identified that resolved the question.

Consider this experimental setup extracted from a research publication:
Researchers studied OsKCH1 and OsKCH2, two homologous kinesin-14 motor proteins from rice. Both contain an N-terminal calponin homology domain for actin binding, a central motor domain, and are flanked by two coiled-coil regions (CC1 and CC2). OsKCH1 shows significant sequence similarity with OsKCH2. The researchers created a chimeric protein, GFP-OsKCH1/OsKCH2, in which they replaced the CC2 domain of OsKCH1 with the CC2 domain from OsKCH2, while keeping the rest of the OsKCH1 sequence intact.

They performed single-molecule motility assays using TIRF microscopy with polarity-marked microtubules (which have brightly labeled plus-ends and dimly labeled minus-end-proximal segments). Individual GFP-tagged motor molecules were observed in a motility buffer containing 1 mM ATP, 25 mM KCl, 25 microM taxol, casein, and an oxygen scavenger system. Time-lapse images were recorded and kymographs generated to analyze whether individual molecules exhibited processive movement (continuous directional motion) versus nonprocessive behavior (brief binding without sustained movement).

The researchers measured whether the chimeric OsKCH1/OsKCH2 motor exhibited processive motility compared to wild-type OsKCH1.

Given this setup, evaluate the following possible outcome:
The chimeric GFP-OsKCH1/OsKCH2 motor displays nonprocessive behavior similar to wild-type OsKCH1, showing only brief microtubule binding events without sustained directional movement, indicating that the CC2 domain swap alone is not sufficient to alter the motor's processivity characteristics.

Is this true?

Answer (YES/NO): NO